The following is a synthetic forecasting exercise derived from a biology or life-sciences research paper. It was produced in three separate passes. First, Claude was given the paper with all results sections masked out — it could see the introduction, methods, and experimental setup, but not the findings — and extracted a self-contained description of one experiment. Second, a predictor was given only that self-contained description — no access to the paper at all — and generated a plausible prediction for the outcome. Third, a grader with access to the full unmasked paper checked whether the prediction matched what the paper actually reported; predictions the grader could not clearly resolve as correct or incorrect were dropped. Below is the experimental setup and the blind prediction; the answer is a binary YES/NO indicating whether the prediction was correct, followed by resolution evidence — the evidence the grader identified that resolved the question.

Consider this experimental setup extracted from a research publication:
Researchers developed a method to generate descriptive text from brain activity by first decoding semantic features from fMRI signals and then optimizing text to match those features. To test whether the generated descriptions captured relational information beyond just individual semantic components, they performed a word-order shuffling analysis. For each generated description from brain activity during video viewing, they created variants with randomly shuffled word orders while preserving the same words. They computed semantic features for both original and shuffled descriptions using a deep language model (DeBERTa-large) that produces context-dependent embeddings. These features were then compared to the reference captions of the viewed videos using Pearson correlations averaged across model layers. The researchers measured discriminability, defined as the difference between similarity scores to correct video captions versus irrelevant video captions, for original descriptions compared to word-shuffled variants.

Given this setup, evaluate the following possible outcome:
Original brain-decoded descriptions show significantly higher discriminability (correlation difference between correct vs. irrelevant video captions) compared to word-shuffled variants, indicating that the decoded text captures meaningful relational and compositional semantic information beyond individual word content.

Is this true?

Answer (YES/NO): YES